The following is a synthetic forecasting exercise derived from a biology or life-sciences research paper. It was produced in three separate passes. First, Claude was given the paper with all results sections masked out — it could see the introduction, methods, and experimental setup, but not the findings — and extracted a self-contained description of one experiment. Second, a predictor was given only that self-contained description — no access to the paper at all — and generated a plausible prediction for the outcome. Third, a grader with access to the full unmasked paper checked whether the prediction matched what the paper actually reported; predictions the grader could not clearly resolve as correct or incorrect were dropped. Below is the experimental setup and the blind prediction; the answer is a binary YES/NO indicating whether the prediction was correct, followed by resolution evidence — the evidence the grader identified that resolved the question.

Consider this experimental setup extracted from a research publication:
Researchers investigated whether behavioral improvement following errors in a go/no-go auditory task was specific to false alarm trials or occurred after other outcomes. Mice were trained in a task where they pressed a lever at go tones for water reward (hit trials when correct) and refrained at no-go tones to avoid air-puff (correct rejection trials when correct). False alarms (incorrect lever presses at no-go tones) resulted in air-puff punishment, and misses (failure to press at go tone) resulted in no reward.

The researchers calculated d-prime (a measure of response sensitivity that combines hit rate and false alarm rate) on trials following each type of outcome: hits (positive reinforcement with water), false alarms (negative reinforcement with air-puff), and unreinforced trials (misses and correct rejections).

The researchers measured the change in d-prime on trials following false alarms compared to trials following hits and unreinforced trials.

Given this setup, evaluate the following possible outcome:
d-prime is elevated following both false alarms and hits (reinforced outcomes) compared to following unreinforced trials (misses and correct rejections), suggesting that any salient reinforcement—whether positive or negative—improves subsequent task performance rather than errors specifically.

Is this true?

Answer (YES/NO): NO